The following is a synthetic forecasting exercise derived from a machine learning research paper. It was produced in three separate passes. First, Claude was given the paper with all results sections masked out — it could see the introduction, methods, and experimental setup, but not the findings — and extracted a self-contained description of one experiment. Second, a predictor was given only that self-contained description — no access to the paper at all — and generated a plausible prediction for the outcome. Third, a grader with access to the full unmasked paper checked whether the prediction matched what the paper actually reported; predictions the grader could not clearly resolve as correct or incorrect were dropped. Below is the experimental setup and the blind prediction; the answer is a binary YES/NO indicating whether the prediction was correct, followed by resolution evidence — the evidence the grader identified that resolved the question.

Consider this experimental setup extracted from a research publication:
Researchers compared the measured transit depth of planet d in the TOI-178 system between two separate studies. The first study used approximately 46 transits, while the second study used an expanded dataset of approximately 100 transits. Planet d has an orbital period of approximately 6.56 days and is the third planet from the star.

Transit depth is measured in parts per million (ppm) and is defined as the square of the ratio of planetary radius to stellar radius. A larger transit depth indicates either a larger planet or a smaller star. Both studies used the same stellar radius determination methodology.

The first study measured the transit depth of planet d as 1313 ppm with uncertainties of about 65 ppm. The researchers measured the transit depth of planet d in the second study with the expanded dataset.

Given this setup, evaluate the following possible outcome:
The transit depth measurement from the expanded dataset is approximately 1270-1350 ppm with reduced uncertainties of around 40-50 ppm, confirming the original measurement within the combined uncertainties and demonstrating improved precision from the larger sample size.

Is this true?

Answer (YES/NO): NO